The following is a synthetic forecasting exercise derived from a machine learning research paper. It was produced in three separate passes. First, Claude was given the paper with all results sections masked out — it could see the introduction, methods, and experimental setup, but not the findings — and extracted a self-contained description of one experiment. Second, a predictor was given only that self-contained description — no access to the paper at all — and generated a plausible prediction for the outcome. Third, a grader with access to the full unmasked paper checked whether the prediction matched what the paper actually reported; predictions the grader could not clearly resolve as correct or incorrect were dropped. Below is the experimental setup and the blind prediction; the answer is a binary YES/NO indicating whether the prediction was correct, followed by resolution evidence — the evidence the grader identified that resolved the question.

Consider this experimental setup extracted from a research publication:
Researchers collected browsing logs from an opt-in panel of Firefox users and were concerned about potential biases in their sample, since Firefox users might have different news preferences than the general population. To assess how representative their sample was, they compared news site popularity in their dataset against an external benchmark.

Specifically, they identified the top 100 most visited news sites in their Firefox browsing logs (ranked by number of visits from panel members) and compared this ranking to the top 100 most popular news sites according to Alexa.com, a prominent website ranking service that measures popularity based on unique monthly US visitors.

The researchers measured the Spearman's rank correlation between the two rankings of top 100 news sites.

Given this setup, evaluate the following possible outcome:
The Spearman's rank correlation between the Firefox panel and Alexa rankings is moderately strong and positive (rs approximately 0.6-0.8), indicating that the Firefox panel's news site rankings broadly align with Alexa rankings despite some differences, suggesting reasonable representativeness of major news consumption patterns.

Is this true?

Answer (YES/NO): NO